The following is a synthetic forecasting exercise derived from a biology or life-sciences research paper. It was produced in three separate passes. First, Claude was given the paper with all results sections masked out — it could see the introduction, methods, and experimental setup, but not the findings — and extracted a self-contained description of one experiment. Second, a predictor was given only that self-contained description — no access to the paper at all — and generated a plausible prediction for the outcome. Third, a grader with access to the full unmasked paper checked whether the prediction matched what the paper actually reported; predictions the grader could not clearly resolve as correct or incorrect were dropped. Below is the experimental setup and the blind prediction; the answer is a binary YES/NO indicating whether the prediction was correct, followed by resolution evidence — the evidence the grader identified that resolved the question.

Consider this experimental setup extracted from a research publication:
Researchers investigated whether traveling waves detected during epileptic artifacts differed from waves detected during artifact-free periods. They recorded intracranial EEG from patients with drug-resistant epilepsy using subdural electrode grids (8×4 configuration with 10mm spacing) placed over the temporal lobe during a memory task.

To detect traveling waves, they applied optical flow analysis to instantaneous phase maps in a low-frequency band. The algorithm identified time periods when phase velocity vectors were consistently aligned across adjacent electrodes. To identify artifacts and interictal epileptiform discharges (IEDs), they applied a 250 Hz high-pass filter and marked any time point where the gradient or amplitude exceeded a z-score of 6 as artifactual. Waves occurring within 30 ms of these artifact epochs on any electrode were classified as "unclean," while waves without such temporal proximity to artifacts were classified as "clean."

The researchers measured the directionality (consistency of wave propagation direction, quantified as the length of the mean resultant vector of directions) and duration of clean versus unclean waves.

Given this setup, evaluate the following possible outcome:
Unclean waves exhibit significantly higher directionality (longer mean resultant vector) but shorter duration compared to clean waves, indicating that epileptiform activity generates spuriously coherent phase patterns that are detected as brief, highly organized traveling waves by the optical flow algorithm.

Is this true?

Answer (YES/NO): NO